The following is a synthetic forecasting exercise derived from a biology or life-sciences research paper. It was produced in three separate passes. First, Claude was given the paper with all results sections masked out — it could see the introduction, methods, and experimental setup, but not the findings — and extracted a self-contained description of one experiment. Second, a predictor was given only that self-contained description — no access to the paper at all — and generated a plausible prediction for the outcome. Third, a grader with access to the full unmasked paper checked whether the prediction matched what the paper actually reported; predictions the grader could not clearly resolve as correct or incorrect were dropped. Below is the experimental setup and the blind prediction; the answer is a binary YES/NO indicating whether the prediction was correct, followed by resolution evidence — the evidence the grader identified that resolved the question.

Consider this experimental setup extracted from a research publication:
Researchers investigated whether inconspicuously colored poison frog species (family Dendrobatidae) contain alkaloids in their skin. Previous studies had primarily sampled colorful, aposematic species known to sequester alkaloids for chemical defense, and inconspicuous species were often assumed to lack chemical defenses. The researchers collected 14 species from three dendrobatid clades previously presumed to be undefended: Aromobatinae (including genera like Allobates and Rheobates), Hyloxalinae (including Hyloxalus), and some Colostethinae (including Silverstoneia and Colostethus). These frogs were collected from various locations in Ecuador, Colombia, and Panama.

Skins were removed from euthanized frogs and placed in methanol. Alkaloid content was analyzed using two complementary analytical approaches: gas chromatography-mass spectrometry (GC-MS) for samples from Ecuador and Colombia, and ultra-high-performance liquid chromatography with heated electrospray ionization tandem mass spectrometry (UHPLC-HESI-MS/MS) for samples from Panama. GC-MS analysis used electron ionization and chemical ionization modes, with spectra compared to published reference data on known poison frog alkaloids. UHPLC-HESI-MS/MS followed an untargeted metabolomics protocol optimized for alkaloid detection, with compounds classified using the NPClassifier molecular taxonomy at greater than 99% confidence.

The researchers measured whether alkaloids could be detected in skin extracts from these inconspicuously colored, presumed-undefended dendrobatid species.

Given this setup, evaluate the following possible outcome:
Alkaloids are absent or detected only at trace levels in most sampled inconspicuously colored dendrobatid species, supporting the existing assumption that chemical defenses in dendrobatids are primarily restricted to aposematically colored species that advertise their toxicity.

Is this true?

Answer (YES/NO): NO